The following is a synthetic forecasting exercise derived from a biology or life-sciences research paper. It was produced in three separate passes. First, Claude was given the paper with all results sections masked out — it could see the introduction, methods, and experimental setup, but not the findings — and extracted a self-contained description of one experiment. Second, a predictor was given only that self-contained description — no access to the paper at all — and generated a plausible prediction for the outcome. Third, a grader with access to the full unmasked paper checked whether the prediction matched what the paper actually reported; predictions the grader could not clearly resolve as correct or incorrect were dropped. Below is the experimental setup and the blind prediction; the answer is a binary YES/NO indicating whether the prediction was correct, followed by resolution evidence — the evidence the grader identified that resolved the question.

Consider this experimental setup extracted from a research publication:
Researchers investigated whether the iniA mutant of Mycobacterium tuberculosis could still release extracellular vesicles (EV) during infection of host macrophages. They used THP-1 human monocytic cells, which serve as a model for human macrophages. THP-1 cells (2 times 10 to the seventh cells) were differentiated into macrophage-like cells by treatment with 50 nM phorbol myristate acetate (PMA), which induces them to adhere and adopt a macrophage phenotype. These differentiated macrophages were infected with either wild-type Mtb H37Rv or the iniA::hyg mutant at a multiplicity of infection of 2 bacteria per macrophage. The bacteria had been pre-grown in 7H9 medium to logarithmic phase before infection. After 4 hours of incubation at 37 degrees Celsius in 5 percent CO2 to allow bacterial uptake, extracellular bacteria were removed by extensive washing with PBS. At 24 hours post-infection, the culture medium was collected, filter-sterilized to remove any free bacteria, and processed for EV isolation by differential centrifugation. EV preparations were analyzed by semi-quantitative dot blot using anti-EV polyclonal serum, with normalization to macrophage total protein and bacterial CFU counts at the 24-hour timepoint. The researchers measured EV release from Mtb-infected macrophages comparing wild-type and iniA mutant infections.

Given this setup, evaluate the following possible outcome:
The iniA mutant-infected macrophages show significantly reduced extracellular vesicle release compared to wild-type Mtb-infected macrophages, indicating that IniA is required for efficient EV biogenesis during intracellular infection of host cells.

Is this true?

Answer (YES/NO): YES